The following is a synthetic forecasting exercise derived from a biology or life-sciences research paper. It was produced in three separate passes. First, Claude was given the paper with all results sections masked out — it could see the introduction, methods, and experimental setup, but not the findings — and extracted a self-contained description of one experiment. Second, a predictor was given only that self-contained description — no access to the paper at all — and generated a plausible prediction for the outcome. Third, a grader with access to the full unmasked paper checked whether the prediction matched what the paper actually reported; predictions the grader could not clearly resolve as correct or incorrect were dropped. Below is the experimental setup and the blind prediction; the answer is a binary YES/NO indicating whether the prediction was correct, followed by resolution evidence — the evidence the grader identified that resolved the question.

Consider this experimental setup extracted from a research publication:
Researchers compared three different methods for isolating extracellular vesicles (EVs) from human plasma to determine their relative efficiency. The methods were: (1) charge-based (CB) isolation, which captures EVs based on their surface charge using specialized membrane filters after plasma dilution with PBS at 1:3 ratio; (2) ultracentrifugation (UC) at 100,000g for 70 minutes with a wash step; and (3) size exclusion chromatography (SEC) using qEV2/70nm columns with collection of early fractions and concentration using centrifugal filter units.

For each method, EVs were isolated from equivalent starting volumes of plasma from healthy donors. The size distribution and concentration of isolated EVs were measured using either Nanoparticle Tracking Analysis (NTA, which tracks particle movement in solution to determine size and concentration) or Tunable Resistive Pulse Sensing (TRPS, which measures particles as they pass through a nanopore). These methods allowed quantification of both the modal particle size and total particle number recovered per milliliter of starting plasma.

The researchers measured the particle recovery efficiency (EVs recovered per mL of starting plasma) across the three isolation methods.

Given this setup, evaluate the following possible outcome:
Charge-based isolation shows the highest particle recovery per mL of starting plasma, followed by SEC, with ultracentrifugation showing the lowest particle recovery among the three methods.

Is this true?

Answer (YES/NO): NO